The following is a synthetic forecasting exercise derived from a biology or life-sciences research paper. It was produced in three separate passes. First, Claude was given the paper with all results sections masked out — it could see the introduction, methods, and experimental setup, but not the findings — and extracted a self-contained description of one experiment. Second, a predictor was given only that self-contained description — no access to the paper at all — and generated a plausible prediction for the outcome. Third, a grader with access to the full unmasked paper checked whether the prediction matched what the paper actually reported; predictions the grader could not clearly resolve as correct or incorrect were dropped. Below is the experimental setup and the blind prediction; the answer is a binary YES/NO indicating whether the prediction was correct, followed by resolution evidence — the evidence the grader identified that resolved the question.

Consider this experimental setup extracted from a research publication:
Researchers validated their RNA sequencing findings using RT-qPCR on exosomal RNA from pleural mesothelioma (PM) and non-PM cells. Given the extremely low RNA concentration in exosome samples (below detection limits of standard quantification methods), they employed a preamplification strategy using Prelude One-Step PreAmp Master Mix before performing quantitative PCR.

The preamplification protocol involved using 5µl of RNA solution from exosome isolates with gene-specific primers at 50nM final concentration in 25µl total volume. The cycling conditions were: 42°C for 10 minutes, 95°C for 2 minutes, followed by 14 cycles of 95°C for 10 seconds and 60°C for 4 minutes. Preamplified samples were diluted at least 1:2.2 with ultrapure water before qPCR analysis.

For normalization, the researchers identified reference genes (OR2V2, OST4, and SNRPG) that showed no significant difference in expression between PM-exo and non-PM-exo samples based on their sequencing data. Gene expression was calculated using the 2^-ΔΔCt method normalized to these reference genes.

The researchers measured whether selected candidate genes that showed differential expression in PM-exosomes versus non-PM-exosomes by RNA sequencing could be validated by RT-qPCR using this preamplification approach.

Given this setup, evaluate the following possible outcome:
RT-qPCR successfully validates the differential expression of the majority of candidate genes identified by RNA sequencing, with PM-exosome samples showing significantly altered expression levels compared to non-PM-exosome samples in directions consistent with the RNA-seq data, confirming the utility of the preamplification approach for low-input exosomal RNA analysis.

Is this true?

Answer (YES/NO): YES